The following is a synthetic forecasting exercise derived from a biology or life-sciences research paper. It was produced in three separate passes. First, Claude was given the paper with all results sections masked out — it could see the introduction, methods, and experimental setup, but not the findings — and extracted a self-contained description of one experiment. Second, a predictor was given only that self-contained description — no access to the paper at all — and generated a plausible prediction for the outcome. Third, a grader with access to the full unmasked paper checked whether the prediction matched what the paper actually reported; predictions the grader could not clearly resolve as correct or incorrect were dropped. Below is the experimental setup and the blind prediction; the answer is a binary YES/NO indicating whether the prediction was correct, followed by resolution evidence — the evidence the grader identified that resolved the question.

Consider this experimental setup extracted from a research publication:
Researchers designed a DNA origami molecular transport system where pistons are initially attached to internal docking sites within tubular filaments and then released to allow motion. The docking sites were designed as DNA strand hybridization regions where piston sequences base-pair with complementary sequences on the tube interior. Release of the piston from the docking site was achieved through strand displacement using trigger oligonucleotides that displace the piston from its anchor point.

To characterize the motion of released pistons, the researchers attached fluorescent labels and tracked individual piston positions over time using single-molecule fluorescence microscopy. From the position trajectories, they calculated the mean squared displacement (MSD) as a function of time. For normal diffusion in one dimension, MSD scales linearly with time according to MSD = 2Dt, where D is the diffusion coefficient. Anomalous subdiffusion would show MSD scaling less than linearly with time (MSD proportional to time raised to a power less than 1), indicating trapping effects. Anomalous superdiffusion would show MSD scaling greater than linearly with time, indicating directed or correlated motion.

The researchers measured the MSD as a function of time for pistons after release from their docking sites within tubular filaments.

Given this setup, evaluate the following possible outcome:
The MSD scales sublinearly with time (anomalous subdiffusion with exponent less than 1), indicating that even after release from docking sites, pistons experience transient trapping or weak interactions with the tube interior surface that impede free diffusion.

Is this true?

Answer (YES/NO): NO